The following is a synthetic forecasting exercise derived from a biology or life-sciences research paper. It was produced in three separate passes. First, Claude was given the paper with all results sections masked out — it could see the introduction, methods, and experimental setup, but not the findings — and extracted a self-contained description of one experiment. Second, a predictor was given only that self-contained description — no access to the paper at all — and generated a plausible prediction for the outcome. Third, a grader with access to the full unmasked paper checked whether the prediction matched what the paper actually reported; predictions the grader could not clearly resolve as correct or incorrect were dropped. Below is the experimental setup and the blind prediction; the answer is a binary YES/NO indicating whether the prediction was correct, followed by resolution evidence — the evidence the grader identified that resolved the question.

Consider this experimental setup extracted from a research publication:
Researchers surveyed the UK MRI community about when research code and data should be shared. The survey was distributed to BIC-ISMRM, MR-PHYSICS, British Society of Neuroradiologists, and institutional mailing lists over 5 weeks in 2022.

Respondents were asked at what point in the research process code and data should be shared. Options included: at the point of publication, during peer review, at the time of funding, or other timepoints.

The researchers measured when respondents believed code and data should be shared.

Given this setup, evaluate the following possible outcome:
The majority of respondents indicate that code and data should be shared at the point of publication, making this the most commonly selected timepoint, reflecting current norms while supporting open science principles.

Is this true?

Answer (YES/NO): YES